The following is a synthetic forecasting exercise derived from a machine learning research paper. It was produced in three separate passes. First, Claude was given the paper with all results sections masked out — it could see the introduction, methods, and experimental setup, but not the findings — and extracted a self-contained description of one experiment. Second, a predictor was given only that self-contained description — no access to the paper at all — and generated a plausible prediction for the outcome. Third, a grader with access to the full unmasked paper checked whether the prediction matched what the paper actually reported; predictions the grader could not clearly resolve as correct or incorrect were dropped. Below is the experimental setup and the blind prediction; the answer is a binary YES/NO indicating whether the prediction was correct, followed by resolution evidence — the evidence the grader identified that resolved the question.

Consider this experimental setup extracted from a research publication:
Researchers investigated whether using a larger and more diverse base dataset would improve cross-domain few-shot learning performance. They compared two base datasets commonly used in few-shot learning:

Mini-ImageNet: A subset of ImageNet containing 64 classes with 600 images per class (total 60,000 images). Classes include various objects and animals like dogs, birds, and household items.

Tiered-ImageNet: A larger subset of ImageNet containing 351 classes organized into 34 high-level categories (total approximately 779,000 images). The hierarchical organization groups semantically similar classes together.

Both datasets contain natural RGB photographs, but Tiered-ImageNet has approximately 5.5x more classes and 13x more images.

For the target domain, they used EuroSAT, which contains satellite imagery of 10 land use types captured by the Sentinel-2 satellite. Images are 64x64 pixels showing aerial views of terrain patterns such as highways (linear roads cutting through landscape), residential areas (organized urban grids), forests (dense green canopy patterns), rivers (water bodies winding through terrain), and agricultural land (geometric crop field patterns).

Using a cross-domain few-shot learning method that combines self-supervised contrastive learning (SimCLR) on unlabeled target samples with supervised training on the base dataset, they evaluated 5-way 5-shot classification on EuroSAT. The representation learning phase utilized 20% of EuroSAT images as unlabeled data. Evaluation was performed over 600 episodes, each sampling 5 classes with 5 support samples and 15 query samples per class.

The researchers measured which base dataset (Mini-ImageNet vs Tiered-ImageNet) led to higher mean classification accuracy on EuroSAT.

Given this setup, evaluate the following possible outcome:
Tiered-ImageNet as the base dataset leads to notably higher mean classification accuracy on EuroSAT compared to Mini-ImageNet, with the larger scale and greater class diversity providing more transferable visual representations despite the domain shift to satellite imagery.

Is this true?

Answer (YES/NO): NO